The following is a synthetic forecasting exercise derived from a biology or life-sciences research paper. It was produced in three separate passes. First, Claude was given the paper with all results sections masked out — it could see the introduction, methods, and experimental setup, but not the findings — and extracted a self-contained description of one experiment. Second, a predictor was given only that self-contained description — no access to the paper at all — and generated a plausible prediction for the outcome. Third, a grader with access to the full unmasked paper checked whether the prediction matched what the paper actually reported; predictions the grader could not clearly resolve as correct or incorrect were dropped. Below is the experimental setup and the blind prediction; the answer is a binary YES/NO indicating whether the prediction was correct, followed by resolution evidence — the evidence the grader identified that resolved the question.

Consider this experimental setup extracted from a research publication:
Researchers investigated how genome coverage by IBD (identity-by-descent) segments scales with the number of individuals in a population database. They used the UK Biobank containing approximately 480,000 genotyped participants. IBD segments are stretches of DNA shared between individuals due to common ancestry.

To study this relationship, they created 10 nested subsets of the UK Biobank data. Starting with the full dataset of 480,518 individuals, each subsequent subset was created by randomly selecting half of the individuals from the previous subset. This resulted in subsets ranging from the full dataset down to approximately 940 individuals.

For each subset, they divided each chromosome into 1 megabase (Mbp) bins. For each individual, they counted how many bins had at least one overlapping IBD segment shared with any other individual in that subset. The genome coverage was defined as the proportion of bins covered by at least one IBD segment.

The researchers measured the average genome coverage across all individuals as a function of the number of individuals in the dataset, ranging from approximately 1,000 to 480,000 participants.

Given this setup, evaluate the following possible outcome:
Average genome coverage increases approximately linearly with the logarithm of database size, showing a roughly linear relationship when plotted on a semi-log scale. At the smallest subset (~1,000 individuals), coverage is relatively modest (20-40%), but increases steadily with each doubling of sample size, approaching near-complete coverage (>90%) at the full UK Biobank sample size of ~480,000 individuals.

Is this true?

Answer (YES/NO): NO